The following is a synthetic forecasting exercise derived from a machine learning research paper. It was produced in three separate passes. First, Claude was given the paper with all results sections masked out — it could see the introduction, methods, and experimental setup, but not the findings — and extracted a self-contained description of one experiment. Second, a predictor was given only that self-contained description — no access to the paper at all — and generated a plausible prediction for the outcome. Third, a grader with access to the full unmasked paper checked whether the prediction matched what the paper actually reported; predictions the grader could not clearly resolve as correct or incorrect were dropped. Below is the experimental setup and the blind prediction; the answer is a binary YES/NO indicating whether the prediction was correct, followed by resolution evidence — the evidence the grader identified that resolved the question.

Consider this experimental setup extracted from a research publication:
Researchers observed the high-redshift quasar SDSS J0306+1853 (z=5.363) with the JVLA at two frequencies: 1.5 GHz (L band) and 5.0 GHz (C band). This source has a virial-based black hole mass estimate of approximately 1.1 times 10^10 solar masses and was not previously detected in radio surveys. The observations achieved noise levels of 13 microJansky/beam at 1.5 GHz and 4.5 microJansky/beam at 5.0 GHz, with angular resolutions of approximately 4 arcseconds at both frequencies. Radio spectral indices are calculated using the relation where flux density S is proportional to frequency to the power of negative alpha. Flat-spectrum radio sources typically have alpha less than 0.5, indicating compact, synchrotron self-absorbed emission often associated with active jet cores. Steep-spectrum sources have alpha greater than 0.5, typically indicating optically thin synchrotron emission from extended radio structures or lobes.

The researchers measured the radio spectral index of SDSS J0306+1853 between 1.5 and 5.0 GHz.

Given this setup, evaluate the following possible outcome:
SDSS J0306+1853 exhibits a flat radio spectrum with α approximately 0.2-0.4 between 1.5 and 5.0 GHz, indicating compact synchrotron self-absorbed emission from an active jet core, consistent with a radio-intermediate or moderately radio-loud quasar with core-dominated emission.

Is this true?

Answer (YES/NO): NO